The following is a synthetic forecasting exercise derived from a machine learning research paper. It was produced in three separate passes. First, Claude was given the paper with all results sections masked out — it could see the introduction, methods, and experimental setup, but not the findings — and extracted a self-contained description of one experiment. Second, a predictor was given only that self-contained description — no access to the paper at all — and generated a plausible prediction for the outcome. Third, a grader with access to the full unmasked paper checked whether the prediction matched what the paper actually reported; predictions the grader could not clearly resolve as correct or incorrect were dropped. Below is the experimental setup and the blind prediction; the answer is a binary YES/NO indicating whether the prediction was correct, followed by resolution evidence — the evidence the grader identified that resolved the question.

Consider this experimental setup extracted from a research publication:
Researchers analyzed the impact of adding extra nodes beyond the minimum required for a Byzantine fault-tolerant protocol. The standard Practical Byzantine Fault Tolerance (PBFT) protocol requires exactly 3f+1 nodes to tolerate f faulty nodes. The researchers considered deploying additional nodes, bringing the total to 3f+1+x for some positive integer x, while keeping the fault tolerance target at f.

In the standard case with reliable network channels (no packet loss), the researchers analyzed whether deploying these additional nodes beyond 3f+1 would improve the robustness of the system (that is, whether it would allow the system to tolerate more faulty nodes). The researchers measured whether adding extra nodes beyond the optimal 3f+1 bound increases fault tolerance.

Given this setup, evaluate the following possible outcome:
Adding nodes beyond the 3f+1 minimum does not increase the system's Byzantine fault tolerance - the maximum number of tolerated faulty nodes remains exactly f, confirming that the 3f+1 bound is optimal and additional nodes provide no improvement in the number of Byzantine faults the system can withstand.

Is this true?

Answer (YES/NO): YES